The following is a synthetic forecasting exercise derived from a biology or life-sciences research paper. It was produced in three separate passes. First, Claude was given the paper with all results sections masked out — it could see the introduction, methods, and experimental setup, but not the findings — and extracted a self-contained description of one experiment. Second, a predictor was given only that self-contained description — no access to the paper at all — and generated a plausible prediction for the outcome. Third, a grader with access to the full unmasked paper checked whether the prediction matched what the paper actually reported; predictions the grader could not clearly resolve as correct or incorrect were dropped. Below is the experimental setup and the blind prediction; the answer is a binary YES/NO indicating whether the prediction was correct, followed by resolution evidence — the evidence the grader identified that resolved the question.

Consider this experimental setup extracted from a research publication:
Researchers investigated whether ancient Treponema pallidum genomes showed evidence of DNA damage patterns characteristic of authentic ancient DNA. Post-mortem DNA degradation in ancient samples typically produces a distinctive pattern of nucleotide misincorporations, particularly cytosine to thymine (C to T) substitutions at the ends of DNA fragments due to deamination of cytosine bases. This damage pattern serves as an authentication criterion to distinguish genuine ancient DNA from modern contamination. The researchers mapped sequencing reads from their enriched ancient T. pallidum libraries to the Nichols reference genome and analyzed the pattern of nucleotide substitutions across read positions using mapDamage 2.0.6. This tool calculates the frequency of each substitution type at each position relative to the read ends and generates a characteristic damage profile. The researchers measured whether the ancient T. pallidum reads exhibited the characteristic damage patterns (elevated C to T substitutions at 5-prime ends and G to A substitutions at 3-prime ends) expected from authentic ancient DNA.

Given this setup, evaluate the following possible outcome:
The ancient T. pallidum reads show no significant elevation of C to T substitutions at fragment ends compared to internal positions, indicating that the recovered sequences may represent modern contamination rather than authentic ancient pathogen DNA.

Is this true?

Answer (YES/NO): NO